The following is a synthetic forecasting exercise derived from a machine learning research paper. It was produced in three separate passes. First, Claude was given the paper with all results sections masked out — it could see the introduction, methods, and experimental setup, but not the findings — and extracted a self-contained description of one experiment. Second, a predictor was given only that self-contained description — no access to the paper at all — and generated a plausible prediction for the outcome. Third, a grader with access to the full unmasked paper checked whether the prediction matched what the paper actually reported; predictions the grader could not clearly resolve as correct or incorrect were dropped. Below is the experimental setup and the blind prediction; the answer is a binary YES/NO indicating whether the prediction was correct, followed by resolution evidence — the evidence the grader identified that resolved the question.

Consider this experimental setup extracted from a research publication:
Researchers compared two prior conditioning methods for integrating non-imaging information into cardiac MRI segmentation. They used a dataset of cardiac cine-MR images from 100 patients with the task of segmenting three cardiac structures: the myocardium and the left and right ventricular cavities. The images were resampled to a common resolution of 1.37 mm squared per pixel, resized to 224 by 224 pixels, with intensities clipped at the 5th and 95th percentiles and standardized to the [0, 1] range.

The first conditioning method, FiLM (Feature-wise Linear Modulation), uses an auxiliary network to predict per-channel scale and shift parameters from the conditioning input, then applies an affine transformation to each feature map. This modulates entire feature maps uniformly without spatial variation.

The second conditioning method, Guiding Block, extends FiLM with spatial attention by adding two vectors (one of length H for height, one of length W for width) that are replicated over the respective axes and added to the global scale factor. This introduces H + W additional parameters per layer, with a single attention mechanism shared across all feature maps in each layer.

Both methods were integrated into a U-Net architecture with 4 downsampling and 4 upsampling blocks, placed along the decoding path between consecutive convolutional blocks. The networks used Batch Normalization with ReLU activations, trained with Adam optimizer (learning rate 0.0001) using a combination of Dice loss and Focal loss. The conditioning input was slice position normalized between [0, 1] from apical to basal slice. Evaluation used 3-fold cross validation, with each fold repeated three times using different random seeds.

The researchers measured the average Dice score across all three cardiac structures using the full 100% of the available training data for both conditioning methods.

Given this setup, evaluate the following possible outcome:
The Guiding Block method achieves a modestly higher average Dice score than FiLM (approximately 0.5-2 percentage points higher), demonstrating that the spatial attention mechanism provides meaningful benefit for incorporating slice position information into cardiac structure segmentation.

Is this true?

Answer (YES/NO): NO